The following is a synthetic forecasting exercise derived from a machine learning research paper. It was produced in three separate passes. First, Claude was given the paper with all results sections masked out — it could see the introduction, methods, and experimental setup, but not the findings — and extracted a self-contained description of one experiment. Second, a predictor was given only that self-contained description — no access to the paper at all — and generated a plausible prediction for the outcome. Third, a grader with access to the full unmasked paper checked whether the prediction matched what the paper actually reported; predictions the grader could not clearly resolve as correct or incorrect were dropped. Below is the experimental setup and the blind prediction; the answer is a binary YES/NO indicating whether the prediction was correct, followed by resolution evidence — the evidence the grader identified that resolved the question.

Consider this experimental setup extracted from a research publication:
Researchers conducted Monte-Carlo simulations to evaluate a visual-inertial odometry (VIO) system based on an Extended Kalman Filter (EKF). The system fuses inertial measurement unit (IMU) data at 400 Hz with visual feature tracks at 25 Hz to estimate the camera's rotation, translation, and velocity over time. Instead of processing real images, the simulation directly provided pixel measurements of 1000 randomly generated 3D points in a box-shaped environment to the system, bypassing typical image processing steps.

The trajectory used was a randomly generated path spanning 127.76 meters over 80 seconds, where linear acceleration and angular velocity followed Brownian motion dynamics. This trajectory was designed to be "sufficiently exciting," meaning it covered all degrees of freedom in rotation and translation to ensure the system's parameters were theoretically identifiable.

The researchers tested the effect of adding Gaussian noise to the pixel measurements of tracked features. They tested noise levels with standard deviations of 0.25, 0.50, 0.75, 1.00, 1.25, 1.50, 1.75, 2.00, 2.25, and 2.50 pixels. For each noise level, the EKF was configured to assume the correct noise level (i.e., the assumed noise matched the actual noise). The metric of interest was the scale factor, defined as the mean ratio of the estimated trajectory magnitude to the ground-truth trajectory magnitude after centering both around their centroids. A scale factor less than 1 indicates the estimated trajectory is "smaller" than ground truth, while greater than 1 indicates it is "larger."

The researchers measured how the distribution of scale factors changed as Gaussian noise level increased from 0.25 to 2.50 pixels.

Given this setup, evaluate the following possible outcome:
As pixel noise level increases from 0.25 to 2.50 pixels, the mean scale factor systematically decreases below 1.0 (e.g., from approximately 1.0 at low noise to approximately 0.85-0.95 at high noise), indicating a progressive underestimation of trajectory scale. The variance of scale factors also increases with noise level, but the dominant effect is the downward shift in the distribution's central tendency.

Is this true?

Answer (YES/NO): NO